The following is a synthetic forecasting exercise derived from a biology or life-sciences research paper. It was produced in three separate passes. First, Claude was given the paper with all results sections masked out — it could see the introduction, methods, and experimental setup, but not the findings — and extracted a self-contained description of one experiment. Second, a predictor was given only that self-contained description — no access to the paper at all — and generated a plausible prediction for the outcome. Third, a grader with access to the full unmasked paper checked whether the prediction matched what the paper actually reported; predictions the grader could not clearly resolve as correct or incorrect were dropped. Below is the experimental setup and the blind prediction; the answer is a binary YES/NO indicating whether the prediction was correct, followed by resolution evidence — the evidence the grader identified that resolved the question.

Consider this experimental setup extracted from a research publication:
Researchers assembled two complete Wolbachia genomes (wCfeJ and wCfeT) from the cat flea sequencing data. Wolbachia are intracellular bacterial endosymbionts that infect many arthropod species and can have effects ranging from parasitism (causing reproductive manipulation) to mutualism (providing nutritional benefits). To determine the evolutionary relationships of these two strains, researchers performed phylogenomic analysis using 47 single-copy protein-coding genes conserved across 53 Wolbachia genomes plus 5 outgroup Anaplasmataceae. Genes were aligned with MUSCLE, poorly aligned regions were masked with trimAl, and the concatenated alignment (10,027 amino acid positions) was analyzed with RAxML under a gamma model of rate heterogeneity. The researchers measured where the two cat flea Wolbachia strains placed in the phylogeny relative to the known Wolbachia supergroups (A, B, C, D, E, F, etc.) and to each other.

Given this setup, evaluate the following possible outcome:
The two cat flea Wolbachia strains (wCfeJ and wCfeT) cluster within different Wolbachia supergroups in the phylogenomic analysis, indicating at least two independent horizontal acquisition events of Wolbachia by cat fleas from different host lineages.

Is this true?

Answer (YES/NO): NO